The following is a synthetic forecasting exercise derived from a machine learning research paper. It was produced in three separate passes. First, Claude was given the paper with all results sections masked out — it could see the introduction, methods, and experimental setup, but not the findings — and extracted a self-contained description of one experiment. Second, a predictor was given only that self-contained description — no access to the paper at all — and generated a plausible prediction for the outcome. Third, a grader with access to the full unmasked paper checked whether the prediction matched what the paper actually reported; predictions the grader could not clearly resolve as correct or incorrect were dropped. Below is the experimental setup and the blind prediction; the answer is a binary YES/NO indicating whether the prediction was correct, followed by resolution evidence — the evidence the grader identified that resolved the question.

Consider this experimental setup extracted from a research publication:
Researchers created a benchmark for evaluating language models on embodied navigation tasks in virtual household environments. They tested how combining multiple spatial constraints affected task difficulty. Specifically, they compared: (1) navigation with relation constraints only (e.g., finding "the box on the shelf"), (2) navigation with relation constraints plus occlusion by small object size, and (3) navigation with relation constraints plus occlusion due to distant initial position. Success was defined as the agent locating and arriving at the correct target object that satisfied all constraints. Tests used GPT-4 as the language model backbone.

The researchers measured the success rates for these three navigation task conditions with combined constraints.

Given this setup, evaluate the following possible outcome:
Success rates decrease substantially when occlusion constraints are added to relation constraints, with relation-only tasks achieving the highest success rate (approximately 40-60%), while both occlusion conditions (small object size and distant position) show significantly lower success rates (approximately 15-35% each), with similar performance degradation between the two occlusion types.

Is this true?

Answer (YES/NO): NO